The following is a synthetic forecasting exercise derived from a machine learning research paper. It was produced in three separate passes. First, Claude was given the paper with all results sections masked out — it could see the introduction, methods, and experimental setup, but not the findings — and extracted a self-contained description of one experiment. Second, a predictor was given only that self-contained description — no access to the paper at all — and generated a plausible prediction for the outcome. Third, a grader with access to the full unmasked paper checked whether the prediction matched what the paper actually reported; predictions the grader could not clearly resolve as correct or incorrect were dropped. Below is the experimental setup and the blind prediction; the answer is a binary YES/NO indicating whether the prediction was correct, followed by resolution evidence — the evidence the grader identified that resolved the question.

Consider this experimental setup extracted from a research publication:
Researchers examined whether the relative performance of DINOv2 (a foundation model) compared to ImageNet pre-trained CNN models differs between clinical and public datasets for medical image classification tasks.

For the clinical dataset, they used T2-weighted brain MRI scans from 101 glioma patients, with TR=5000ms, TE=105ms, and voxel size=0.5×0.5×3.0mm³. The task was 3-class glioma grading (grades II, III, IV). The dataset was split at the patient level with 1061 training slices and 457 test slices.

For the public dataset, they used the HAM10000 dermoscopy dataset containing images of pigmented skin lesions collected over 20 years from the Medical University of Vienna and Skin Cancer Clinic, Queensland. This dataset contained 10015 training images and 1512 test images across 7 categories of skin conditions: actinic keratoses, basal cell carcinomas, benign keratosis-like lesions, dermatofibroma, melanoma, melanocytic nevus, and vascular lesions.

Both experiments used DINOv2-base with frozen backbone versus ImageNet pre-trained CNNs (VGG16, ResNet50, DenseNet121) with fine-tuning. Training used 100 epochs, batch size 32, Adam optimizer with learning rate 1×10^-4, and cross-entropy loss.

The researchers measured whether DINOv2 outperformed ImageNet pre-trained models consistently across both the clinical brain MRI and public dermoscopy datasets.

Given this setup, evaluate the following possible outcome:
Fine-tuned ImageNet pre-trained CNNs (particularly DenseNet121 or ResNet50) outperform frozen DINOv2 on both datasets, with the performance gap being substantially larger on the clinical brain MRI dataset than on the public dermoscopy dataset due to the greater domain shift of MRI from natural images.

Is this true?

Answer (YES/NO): NO